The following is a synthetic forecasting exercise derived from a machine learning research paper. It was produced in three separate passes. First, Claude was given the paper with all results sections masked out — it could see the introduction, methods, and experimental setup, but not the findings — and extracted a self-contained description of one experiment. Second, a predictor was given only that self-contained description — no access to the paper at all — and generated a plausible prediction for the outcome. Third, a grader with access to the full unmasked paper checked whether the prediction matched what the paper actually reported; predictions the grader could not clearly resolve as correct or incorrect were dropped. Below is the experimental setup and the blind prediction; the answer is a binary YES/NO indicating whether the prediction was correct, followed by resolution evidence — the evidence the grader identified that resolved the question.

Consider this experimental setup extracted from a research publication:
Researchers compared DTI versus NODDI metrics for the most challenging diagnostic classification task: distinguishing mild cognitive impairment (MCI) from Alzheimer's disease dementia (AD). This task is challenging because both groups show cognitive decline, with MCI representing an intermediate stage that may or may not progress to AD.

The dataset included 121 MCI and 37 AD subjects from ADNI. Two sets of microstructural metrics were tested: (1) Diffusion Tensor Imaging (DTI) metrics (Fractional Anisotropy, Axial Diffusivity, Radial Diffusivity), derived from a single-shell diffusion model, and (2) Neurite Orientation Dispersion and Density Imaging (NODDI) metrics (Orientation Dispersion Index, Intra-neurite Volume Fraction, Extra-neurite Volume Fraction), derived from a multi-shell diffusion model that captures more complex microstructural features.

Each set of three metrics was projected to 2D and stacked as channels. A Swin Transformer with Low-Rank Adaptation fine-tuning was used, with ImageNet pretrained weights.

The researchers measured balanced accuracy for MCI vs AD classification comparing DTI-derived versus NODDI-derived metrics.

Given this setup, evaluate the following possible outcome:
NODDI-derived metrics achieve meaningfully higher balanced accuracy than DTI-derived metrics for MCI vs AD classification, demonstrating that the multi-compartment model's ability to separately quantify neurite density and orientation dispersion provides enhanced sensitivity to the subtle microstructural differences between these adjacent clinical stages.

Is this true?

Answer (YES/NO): YES